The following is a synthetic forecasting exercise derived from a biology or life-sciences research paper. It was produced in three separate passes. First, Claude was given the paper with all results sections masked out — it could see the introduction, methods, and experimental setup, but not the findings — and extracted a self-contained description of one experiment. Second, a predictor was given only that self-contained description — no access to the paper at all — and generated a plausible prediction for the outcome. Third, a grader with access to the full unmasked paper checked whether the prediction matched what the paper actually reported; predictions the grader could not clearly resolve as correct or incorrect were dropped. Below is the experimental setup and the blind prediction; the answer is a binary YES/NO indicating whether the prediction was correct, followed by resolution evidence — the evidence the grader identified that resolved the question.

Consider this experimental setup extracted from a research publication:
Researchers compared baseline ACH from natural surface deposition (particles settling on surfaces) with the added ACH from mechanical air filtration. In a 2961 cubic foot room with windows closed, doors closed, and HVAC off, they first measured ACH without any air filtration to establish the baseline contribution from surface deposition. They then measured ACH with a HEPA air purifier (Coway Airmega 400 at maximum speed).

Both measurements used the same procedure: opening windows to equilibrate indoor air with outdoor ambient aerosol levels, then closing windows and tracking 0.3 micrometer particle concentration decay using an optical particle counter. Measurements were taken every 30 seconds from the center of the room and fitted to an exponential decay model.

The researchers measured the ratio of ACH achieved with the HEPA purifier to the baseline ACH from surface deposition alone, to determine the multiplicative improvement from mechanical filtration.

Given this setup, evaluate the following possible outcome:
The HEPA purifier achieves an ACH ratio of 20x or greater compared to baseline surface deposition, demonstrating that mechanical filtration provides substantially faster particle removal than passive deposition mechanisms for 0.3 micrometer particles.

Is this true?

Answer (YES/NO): NO